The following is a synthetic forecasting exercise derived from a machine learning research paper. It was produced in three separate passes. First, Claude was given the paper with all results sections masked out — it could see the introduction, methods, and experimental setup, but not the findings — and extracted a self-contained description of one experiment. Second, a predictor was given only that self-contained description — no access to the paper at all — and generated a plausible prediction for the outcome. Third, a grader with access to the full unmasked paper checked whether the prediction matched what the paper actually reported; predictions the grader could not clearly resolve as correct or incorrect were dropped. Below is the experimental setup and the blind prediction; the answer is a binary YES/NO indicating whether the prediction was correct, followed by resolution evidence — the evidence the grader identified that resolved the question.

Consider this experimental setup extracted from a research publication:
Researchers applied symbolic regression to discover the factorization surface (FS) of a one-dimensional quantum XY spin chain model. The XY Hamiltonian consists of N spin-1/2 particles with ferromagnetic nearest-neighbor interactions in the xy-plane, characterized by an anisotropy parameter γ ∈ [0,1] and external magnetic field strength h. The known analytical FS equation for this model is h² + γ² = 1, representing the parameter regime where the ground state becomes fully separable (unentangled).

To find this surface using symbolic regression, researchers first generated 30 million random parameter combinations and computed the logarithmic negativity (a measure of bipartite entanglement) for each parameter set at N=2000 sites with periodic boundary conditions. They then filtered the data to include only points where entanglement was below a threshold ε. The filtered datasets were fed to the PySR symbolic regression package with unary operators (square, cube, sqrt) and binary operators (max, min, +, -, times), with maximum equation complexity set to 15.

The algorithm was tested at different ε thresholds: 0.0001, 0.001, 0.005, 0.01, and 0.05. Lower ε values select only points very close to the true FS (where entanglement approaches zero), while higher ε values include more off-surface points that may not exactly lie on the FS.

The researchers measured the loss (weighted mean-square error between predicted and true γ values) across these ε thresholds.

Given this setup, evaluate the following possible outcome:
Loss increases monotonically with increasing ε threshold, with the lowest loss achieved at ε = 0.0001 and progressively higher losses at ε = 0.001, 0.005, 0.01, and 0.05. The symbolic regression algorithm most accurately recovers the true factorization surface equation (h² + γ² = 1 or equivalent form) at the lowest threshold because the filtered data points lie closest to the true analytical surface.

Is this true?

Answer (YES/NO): YES